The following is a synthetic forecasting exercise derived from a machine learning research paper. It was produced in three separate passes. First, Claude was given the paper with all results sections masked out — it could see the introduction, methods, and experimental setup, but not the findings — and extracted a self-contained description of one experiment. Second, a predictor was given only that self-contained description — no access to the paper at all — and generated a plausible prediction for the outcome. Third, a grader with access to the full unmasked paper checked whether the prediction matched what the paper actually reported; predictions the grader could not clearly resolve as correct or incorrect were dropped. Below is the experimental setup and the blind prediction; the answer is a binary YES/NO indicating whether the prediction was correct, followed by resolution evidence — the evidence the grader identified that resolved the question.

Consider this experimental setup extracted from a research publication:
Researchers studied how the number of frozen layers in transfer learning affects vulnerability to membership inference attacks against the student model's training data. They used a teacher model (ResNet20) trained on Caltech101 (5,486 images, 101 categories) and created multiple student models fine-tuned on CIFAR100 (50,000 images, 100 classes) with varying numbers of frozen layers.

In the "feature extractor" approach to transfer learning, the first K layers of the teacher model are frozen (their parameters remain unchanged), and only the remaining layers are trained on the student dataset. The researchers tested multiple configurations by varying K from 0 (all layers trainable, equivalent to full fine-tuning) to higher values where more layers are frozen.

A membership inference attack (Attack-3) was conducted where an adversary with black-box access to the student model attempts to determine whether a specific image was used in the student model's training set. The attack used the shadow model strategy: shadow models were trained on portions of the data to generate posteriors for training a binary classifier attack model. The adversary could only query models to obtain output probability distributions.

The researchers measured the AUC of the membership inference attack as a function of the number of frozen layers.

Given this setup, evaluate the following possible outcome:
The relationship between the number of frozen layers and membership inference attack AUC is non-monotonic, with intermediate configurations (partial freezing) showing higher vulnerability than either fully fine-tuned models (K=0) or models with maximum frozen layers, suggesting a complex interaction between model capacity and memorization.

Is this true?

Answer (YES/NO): NO